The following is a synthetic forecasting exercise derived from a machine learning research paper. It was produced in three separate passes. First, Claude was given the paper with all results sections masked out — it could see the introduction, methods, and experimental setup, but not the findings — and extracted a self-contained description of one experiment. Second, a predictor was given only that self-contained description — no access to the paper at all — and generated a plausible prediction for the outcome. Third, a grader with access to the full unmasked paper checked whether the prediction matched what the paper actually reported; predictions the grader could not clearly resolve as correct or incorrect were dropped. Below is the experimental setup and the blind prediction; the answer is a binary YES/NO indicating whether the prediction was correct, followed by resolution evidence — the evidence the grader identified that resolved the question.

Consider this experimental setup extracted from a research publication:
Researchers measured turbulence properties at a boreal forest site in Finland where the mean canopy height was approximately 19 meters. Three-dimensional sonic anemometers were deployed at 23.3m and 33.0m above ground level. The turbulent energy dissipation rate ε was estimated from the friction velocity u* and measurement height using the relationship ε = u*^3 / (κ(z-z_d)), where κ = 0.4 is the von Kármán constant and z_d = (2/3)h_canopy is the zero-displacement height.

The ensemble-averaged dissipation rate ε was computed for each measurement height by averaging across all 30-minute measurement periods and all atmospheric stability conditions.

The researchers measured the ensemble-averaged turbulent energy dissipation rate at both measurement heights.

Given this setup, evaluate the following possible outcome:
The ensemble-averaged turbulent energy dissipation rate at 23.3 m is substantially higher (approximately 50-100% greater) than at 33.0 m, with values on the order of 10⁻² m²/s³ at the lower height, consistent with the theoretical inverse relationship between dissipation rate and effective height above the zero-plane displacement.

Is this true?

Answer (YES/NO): YES